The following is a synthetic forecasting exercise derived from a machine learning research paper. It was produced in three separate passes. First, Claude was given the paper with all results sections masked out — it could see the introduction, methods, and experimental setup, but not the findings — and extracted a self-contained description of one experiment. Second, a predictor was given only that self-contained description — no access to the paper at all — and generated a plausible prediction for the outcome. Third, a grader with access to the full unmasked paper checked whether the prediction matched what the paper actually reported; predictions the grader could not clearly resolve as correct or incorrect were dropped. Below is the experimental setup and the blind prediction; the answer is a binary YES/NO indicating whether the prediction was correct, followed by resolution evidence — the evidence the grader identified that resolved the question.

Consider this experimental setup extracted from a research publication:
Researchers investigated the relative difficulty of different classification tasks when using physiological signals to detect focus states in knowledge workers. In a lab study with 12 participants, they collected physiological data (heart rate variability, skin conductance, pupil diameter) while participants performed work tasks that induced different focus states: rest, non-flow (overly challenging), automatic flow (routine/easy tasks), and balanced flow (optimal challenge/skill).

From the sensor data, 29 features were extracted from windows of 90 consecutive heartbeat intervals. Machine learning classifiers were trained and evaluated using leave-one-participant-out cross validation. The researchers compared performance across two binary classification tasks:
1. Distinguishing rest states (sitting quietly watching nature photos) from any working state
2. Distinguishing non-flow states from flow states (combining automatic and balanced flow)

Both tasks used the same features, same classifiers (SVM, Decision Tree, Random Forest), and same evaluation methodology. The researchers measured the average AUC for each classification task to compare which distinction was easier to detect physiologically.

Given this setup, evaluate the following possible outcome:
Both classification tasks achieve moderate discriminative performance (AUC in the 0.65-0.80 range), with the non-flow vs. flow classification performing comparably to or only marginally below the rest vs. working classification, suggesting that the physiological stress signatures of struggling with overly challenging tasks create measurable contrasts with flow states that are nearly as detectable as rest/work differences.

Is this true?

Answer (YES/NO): NO